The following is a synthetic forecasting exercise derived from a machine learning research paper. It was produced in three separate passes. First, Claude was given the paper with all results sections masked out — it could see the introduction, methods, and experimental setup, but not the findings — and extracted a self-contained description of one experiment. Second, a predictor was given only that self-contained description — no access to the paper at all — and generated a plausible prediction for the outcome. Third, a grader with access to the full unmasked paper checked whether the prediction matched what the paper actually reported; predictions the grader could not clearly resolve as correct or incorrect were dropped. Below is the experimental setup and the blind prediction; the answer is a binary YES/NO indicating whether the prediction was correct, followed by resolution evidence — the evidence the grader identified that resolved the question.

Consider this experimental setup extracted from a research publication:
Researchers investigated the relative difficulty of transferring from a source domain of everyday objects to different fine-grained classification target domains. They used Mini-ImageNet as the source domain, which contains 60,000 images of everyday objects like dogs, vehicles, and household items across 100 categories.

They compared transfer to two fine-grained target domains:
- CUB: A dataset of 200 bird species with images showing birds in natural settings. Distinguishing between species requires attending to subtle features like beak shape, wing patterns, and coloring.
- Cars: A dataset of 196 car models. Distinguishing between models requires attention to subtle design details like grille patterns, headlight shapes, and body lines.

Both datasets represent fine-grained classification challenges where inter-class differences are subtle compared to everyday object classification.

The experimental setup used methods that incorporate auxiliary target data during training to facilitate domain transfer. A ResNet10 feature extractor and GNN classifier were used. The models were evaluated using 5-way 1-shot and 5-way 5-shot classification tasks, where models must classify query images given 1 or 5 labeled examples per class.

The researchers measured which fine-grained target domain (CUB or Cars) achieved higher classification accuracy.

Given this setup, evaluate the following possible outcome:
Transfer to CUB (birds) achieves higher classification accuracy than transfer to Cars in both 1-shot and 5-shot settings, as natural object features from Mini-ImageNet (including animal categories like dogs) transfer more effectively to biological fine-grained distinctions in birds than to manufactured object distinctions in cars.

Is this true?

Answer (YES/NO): YES